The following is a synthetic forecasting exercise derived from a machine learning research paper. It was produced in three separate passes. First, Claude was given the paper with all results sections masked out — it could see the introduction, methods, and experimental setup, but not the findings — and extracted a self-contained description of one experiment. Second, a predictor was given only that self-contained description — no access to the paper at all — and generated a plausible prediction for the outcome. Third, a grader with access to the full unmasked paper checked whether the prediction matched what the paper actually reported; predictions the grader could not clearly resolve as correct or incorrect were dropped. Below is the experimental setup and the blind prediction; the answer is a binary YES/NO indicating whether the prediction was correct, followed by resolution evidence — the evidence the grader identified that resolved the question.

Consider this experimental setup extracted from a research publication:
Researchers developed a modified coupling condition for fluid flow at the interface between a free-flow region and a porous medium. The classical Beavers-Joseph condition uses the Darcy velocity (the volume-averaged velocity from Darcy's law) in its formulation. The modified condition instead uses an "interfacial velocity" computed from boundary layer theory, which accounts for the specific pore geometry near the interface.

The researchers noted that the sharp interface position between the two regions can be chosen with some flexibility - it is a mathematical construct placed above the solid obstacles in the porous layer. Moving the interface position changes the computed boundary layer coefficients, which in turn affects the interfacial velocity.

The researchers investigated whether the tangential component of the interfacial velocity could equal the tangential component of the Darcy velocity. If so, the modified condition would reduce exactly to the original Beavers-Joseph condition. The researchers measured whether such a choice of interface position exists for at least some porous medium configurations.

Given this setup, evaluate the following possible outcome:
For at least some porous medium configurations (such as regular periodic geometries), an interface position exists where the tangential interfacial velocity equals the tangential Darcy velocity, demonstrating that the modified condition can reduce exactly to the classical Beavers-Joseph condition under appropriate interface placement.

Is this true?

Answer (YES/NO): YES